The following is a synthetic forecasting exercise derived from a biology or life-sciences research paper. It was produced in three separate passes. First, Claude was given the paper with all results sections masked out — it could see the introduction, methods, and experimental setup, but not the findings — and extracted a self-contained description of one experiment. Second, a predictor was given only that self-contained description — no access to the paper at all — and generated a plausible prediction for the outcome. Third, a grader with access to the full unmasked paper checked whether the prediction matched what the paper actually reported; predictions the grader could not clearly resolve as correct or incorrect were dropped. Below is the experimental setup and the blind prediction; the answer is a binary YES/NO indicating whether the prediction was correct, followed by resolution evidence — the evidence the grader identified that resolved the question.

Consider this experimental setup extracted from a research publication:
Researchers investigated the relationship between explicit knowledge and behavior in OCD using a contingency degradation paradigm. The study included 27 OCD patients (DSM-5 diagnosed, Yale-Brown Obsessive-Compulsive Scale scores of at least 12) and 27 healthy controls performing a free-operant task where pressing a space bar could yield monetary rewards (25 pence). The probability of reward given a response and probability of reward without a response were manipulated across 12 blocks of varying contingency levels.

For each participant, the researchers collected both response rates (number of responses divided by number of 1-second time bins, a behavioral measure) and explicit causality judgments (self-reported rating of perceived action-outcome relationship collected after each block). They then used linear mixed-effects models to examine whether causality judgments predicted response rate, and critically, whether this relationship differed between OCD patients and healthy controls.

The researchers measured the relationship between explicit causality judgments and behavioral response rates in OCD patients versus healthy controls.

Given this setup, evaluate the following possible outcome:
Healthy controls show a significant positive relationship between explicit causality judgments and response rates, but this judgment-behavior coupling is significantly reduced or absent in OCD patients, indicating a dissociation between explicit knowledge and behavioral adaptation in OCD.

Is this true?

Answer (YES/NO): NO